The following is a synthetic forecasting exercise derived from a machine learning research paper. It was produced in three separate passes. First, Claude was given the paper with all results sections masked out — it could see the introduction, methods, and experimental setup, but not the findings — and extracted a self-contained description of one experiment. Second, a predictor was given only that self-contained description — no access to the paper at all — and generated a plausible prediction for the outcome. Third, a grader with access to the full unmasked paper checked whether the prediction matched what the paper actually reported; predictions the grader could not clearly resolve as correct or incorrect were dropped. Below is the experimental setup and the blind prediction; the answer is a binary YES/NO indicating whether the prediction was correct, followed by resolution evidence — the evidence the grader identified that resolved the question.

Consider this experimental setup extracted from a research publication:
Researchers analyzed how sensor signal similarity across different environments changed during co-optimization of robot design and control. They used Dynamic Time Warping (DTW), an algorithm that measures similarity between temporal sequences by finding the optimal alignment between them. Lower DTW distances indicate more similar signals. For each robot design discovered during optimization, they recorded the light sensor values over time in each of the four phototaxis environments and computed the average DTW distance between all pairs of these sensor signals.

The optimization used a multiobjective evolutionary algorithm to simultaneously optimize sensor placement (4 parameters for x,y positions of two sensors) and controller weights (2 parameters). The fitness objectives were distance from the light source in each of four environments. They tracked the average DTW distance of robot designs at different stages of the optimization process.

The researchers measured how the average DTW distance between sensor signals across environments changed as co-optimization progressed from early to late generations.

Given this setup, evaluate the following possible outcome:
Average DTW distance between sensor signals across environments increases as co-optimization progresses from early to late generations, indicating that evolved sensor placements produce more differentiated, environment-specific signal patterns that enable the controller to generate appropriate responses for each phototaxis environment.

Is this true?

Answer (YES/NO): NO